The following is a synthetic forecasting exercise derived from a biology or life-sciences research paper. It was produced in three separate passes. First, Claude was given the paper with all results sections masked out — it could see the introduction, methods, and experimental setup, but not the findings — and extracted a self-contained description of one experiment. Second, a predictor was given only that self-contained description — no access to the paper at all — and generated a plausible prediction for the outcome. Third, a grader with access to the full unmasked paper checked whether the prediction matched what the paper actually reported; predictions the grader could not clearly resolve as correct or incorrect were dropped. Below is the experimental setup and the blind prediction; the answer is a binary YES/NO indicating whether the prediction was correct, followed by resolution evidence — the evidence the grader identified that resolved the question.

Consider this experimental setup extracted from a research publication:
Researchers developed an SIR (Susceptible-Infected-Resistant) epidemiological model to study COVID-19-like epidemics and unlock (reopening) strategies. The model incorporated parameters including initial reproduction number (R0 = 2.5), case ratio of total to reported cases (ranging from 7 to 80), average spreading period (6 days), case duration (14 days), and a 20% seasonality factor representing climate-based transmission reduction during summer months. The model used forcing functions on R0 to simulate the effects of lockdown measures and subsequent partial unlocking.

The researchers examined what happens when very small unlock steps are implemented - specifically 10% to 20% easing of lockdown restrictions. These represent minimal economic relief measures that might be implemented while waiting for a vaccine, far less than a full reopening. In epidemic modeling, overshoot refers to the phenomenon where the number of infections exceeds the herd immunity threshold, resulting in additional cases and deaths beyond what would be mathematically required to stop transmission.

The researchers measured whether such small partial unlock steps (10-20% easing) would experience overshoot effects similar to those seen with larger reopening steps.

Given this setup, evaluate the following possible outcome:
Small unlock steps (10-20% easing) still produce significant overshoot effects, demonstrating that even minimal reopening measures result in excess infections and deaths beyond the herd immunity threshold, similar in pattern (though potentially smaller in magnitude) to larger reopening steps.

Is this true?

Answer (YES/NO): YES